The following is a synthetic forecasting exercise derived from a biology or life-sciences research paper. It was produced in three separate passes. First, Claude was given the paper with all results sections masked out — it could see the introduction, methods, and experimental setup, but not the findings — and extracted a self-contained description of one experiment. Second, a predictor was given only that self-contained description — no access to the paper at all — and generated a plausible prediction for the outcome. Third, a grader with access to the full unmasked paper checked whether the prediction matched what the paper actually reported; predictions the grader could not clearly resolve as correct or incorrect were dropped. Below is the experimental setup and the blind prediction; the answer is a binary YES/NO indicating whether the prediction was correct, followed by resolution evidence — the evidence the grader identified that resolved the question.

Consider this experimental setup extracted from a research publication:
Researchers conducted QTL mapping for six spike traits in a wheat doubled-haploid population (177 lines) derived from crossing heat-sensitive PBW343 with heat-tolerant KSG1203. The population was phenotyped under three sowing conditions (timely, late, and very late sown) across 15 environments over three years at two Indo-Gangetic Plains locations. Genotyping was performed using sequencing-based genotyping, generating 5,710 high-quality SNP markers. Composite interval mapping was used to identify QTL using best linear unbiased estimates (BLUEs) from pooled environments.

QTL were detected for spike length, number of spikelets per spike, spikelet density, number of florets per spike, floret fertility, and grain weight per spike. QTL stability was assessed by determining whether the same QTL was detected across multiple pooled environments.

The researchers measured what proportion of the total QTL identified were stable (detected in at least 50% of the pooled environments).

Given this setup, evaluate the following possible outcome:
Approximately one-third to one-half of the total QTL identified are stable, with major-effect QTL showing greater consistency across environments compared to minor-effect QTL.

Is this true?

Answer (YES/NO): NO